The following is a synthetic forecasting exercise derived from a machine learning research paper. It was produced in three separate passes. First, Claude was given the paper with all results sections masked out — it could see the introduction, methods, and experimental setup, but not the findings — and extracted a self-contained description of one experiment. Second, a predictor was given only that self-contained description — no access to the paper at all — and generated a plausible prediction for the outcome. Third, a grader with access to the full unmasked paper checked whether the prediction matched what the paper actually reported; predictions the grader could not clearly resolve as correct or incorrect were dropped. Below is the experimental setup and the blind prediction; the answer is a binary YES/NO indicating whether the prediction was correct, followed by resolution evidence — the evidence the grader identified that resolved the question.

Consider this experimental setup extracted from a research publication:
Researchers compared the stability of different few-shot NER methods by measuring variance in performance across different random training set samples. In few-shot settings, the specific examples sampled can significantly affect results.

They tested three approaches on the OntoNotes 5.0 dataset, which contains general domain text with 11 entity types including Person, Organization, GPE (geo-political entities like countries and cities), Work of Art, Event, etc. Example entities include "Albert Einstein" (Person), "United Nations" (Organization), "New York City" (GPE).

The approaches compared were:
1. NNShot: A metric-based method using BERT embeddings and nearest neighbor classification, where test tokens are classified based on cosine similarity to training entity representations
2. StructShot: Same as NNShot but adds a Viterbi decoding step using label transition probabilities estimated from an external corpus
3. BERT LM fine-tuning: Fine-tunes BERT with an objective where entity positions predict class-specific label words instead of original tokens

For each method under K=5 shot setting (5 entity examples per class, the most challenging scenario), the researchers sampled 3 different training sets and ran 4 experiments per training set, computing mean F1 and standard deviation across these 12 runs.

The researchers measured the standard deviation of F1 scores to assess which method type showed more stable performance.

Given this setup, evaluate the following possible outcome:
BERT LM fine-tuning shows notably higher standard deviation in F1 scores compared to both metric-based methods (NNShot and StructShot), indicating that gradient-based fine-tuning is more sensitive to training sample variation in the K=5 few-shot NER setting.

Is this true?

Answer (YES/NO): YES